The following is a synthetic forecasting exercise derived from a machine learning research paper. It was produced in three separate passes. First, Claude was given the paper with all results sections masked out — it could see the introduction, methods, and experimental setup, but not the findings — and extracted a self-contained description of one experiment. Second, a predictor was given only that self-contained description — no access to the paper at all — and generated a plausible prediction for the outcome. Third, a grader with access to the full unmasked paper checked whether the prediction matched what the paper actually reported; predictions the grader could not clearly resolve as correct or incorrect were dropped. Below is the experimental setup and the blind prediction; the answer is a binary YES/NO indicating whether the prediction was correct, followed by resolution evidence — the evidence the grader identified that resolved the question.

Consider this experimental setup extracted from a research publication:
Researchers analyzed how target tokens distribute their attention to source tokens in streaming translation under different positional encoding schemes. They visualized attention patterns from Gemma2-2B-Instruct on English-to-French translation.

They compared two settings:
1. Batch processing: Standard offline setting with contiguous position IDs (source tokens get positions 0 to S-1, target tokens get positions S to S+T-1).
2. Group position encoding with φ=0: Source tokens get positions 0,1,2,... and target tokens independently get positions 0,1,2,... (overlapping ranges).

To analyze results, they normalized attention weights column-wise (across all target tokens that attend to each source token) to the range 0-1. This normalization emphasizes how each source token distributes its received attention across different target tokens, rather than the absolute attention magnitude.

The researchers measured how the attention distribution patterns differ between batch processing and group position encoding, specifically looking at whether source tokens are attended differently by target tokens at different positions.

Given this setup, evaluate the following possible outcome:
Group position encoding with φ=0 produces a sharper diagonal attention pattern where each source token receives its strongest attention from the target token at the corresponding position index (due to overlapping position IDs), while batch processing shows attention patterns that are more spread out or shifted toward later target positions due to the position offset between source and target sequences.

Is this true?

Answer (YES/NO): YES